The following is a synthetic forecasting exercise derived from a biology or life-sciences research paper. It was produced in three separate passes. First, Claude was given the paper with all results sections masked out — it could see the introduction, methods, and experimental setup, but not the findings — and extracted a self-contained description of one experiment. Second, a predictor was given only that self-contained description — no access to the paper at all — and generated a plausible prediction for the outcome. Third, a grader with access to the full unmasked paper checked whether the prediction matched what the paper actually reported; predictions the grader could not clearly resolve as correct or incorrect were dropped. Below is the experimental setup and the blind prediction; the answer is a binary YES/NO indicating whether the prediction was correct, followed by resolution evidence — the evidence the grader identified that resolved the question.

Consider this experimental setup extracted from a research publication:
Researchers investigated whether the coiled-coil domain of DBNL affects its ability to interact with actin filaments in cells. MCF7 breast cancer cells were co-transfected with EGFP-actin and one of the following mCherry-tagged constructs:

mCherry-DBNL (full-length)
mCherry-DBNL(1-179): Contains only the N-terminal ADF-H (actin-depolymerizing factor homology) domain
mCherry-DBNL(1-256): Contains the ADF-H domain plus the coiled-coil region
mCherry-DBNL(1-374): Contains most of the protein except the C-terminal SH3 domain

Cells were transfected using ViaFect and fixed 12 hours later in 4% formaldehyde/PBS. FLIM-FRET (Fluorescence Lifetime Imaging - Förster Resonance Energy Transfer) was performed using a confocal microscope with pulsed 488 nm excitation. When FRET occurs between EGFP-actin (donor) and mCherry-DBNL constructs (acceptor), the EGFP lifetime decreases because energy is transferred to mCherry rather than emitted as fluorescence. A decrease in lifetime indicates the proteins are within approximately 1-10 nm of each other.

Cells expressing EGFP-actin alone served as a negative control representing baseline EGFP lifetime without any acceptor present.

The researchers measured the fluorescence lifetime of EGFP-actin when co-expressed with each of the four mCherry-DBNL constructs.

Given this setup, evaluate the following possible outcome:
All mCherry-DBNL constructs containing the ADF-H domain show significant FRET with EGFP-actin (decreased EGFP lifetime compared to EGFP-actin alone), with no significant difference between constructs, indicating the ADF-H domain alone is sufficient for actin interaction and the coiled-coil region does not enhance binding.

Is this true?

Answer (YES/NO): NO